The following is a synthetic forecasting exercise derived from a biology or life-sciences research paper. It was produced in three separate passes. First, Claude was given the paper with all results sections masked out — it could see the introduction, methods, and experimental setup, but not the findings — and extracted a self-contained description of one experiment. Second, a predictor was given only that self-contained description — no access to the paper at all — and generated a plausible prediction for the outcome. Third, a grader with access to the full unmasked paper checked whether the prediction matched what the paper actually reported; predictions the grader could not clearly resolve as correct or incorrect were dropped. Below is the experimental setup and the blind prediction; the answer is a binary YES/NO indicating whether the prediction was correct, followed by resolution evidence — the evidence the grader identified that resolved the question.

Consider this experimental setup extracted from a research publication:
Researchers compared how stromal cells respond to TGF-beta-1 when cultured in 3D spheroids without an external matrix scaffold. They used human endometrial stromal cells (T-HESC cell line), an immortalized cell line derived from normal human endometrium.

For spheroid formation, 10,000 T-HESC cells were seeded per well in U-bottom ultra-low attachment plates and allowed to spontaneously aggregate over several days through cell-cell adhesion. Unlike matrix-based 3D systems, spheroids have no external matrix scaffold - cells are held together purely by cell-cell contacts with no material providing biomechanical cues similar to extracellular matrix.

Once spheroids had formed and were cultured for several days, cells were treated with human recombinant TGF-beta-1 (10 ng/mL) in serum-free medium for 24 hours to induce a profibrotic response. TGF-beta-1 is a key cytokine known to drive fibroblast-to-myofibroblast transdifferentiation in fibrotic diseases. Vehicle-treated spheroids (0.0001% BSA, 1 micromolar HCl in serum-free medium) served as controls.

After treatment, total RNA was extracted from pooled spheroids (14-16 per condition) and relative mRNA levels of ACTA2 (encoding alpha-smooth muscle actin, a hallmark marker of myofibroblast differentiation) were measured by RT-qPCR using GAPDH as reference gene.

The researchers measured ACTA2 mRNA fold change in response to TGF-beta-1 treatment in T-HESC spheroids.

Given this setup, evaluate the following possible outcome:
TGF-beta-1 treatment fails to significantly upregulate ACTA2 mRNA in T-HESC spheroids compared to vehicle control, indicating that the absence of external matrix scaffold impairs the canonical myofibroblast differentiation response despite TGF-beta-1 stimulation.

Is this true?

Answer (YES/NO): YES